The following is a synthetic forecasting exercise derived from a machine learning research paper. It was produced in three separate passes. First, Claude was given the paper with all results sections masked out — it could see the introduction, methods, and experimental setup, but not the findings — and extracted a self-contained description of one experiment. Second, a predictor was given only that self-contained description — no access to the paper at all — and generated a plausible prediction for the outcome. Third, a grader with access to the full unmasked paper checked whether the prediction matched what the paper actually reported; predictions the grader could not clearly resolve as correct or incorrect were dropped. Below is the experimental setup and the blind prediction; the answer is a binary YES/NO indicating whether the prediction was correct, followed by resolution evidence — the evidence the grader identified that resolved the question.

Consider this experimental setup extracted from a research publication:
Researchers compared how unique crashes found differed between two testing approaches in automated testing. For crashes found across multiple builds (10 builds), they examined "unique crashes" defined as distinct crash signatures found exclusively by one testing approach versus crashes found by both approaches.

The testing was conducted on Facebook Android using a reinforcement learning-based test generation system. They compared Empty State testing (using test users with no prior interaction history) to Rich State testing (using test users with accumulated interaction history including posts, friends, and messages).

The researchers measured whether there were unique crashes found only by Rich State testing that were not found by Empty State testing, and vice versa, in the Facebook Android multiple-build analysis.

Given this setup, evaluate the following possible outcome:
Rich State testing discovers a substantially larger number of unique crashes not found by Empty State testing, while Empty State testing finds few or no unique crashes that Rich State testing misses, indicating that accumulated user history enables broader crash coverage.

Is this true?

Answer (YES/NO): YES